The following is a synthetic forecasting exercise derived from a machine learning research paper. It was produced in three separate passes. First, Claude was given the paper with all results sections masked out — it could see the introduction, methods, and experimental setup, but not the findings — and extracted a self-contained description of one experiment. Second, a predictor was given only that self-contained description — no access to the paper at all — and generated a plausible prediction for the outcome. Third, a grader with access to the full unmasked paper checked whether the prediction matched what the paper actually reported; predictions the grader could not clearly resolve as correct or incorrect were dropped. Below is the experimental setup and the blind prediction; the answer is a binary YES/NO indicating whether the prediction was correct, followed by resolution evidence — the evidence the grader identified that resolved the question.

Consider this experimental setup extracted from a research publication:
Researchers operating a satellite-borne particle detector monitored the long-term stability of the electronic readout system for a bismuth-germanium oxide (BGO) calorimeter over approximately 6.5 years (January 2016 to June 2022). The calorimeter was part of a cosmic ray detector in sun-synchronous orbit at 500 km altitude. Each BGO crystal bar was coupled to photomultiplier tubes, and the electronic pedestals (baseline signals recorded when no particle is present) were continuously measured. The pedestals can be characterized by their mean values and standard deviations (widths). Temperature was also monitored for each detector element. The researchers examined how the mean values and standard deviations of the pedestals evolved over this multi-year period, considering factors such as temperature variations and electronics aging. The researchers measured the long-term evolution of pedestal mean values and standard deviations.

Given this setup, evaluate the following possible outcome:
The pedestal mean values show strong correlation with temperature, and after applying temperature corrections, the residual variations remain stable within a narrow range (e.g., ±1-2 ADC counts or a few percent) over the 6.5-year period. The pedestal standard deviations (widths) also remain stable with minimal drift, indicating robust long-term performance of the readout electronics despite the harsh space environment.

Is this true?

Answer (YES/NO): NO